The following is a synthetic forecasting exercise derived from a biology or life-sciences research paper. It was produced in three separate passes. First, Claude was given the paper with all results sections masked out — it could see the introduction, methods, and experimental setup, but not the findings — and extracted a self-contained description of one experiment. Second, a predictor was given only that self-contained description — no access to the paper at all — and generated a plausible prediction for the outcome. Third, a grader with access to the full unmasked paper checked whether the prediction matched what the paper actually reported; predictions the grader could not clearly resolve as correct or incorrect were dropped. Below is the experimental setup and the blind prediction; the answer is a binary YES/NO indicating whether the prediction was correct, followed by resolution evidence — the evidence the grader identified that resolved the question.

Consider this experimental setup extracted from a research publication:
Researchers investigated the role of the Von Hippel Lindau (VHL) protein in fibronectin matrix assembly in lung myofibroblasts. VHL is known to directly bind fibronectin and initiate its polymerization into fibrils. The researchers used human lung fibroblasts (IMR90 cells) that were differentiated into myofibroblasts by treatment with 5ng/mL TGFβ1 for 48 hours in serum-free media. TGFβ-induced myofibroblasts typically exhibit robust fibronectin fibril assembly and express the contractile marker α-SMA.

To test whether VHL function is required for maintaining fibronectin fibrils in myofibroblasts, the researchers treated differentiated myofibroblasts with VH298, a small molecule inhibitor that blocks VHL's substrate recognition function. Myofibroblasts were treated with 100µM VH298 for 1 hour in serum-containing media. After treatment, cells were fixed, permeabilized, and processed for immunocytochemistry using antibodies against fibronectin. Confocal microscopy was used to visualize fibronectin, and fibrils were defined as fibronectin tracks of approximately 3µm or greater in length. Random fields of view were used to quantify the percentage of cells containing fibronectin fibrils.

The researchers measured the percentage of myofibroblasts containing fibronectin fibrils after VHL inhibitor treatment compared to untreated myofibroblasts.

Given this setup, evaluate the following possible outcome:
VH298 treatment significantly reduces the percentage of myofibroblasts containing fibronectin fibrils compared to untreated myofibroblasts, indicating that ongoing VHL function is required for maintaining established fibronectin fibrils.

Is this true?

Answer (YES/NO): NO